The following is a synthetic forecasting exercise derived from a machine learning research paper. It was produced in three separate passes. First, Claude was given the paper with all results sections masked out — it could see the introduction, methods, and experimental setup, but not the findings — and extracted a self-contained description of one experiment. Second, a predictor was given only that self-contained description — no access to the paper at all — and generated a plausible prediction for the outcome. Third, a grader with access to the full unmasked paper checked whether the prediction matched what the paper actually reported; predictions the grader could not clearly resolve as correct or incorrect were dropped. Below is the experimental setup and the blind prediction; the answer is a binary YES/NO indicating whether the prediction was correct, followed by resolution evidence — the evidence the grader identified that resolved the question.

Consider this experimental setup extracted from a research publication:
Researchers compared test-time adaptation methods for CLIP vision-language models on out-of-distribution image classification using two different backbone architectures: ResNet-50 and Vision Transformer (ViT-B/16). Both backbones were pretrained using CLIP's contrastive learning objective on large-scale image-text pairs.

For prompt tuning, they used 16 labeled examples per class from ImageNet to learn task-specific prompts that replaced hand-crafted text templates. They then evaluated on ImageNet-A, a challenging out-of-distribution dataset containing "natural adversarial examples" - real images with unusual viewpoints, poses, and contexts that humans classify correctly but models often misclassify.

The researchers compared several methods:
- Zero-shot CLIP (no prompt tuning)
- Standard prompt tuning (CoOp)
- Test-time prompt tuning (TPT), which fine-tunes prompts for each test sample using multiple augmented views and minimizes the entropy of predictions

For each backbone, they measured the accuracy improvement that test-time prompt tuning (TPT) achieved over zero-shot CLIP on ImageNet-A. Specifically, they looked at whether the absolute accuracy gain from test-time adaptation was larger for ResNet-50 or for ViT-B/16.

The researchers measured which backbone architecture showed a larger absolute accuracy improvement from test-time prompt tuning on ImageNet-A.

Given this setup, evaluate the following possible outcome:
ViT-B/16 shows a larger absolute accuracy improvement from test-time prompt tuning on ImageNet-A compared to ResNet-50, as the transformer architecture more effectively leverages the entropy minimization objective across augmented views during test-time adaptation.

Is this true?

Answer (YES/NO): YES